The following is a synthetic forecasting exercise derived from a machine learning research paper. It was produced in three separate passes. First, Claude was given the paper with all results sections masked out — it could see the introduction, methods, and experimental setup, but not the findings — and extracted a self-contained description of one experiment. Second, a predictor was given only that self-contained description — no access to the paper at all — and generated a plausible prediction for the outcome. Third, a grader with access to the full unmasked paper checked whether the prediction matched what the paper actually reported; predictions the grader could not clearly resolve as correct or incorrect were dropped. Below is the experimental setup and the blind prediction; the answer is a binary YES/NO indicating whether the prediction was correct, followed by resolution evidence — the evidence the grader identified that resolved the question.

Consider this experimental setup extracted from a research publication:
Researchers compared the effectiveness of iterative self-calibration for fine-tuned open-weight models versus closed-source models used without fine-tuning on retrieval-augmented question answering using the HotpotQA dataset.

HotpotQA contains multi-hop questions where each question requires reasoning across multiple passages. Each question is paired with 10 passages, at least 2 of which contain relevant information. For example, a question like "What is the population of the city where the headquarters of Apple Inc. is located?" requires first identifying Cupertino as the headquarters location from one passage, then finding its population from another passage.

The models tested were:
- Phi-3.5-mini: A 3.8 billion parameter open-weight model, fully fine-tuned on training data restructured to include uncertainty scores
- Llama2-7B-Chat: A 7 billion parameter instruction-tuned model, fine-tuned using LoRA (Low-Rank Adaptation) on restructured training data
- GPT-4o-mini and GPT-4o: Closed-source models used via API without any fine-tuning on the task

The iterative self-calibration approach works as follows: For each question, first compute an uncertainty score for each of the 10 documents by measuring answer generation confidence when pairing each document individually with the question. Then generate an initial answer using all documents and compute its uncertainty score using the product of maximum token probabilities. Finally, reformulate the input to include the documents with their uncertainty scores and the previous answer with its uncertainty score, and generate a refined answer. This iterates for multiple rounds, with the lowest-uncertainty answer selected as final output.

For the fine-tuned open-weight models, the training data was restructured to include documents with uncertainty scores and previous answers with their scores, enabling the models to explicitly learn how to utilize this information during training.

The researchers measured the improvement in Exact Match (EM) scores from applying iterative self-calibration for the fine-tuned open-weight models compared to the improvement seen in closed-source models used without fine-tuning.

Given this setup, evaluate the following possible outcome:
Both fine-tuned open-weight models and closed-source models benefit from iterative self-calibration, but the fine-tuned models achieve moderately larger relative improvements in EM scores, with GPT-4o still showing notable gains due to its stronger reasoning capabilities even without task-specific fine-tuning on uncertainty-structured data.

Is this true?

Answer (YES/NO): NO